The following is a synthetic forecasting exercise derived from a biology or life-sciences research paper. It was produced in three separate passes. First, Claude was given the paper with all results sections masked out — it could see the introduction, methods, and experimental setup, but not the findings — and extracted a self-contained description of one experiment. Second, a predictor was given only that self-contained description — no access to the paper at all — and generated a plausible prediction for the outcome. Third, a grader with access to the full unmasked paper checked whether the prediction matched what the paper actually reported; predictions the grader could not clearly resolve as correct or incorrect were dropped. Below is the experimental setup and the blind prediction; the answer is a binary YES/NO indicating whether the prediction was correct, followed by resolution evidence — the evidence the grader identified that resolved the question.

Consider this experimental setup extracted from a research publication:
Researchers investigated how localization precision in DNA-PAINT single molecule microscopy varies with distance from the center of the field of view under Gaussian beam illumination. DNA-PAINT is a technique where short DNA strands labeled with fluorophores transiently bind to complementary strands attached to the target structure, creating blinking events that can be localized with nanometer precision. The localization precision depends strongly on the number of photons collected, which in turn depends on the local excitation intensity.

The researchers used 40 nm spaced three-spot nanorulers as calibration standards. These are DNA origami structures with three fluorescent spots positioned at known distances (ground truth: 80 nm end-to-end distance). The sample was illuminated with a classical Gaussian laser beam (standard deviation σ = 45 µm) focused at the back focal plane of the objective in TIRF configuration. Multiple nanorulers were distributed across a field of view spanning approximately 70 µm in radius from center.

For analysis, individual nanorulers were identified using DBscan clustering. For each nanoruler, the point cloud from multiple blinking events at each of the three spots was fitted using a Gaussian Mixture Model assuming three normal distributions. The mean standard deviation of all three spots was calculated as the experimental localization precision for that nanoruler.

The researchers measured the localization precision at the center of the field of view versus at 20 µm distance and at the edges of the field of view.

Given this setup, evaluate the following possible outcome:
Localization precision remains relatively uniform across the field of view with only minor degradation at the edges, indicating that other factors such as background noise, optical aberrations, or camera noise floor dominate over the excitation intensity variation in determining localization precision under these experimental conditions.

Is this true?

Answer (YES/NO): NO